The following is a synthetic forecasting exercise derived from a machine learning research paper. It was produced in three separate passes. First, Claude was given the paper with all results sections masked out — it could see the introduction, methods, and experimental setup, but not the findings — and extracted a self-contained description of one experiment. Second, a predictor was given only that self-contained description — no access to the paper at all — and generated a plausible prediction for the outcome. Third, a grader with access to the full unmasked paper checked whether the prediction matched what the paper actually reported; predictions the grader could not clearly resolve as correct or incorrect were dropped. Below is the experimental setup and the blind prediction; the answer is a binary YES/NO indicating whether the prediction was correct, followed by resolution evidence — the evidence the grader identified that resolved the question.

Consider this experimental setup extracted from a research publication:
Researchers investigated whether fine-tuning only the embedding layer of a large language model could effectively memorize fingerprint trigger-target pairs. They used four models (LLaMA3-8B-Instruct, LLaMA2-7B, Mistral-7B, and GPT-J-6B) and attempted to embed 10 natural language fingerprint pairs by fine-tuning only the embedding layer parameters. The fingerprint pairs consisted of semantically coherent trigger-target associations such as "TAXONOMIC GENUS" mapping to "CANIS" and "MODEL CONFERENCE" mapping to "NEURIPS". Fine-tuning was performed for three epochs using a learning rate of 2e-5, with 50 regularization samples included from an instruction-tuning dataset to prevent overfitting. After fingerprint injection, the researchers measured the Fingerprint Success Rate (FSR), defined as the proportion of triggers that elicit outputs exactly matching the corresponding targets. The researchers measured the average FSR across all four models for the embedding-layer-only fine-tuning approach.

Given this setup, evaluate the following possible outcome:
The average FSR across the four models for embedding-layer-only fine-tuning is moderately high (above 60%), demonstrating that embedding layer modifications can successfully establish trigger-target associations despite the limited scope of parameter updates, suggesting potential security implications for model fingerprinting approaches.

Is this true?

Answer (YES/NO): NO